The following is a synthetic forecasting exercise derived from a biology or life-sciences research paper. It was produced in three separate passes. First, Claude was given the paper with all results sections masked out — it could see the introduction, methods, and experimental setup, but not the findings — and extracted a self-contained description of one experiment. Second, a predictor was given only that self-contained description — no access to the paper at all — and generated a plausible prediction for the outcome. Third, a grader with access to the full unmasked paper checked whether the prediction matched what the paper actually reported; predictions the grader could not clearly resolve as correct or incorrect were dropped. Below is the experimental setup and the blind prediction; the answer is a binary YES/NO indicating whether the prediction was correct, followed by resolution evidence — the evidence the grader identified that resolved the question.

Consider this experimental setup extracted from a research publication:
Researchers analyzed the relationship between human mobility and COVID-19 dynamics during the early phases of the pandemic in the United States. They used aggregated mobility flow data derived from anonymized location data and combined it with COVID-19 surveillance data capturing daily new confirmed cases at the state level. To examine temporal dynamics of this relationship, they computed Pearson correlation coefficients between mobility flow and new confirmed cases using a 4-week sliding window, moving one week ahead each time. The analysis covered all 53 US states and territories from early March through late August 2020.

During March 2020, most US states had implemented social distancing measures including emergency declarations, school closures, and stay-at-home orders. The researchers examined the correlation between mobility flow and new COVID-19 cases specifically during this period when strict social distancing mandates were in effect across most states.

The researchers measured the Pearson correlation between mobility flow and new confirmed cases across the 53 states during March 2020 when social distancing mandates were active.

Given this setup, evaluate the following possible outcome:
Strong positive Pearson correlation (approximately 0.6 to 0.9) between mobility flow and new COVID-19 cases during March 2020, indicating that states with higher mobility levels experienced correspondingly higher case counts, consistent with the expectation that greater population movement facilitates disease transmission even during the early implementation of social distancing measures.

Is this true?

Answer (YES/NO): NO